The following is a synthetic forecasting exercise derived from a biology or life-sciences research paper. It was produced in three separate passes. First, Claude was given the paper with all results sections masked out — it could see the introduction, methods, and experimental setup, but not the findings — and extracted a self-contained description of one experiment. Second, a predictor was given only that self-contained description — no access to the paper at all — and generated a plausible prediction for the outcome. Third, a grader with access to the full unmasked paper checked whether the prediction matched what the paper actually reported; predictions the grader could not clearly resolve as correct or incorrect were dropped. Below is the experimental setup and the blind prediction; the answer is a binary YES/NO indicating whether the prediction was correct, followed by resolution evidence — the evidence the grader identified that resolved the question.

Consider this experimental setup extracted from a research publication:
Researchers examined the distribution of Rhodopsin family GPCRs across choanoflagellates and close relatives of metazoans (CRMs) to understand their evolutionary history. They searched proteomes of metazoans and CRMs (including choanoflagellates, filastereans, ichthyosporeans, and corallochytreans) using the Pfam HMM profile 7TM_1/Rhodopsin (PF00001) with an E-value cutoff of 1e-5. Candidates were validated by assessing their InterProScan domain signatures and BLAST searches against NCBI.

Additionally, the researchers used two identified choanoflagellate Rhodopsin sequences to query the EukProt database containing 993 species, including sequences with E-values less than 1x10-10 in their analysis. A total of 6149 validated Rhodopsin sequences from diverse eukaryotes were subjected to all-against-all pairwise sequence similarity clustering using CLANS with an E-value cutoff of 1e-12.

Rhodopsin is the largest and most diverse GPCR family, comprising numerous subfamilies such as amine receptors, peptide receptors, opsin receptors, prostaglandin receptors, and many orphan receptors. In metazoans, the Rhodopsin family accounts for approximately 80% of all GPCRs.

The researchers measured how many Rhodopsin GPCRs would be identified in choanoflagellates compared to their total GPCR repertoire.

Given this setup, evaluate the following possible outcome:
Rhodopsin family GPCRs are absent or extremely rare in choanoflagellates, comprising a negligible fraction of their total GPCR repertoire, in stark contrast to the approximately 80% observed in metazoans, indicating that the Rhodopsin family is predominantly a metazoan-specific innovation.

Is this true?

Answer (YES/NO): NO